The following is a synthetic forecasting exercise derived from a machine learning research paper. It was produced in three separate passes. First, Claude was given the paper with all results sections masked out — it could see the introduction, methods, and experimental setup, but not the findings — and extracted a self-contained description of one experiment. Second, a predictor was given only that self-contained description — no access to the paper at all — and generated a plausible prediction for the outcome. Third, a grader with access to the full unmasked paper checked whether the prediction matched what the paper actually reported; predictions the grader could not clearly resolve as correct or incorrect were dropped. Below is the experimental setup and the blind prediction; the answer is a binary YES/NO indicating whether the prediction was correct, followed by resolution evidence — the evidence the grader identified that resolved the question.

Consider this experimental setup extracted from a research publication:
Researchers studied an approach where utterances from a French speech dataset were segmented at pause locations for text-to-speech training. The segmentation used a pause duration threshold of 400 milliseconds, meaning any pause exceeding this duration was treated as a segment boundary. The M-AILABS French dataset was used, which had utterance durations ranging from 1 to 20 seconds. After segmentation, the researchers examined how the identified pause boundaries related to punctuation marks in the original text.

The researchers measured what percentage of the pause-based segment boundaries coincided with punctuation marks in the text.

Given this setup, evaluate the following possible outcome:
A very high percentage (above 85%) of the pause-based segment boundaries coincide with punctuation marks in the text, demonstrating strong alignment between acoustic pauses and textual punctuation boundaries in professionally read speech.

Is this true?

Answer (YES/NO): YES